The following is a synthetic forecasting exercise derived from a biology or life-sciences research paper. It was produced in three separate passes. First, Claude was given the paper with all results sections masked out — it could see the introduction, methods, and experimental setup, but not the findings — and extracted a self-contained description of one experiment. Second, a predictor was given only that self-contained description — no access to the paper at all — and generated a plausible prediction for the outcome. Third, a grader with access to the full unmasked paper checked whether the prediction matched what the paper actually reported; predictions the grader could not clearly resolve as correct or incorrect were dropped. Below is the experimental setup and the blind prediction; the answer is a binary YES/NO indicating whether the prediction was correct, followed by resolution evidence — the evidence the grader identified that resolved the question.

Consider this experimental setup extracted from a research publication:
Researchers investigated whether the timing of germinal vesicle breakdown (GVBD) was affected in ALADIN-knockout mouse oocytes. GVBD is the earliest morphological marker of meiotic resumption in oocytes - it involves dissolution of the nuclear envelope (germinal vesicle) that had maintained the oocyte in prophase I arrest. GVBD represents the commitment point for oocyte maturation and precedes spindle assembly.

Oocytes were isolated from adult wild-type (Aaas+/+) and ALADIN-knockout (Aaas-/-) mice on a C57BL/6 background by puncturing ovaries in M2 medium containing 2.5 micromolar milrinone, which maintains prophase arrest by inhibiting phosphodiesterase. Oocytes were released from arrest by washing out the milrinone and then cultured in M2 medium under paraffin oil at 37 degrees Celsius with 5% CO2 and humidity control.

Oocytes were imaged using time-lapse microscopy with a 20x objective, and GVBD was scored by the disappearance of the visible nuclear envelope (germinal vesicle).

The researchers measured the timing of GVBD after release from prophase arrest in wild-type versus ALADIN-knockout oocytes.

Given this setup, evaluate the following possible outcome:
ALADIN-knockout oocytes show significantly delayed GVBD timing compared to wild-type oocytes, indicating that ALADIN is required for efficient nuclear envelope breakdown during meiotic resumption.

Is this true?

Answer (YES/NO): YES